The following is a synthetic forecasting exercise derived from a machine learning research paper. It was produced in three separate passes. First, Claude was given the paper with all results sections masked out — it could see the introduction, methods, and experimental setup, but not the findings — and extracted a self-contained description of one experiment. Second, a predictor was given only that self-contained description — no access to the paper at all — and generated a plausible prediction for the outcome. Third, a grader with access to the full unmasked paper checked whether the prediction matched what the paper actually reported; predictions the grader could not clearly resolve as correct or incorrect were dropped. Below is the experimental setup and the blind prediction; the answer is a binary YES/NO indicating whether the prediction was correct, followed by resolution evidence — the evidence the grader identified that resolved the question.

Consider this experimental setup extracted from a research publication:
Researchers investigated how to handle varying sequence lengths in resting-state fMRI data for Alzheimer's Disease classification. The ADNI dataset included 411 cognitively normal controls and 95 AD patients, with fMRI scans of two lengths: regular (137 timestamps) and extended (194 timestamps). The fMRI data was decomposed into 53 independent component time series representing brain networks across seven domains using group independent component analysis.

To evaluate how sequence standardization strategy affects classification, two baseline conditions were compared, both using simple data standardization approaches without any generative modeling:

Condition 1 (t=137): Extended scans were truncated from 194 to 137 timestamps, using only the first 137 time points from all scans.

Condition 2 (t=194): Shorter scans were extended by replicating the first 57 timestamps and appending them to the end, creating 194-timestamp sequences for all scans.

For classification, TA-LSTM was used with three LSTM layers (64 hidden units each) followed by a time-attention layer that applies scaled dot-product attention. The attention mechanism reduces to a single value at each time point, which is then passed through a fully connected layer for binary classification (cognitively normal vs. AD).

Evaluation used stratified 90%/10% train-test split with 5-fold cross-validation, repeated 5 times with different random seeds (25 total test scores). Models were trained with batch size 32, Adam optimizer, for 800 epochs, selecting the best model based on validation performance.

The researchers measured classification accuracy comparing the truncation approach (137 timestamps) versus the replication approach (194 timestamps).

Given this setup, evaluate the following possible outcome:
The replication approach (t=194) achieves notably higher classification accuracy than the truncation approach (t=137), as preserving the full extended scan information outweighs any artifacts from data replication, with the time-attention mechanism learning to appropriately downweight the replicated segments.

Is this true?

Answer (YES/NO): YES